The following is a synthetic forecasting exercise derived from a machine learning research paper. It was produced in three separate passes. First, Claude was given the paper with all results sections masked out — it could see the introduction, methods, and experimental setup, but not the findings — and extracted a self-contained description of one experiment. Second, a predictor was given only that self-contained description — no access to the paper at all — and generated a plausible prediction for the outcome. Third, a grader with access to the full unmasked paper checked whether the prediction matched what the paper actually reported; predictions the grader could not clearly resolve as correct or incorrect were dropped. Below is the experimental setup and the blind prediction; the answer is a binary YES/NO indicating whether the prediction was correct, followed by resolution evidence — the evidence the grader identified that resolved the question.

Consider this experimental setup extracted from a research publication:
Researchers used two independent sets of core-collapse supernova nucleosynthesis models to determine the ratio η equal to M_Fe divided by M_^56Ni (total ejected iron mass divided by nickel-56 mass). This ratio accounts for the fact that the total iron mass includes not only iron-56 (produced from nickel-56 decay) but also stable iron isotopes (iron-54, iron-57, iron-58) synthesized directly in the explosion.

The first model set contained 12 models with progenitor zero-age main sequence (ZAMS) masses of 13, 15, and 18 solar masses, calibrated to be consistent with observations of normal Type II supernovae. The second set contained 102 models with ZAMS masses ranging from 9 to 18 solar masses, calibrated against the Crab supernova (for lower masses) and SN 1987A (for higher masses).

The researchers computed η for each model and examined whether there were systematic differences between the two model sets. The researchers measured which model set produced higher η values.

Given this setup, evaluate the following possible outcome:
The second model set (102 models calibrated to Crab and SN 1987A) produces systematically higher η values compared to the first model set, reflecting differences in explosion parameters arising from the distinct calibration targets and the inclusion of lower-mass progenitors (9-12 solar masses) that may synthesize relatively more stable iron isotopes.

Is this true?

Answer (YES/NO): YES